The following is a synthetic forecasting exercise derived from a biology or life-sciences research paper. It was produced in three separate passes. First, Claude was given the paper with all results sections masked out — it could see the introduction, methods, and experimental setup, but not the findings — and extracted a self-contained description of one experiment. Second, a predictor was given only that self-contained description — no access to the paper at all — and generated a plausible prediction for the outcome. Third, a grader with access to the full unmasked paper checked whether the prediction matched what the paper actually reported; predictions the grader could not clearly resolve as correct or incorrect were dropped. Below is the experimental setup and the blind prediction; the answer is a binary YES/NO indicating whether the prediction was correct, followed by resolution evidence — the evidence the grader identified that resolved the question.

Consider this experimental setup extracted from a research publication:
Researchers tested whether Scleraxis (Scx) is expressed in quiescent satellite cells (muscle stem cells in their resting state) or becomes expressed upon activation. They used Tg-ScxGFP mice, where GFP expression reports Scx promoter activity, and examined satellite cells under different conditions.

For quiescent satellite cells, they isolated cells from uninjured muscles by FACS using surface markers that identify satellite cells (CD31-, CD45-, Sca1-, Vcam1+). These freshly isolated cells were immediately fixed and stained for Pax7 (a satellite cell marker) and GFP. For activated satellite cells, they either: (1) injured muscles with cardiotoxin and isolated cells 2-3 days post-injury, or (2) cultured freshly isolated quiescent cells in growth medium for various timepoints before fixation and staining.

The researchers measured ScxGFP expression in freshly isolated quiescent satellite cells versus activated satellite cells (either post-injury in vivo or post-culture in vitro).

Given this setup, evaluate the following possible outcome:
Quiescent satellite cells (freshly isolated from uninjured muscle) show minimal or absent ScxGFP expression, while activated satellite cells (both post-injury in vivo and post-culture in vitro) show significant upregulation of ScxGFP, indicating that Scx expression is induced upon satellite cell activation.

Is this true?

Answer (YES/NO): YES